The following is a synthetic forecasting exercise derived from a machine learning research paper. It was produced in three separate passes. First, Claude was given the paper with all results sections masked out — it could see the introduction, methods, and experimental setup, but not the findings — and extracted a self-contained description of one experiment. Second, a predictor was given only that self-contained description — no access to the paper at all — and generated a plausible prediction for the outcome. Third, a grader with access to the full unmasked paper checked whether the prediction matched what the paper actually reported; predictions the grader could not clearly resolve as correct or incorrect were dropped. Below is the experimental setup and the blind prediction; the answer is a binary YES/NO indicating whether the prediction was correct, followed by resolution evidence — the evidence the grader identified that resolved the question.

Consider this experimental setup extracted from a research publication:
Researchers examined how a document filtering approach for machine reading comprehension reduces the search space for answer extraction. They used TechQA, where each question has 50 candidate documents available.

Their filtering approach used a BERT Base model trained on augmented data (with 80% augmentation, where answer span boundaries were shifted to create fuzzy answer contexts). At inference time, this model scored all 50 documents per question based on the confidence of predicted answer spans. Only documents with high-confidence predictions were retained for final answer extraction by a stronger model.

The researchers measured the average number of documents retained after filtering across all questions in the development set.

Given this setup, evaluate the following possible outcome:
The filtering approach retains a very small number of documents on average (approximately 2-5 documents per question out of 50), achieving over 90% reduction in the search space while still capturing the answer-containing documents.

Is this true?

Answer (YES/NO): NO